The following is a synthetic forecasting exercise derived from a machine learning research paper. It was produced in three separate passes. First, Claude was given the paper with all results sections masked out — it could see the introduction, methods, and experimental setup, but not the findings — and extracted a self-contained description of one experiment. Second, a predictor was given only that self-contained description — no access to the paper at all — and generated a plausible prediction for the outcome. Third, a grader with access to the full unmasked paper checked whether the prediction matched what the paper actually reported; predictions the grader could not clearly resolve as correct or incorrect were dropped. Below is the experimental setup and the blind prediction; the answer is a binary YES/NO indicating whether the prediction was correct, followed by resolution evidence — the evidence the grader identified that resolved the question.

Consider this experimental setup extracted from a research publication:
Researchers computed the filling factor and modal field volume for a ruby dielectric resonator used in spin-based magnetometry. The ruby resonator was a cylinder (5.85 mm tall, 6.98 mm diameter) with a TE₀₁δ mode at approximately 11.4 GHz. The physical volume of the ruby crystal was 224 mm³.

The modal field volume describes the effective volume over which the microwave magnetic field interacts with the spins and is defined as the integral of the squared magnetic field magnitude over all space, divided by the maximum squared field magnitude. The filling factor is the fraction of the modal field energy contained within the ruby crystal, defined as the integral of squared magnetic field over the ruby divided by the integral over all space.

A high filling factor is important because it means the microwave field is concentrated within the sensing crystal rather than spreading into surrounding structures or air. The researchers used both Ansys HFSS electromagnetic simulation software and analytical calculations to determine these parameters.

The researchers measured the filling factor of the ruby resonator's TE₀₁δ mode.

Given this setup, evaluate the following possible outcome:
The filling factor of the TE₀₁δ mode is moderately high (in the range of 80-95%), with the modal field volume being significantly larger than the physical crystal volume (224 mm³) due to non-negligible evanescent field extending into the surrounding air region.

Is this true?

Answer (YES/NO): NO